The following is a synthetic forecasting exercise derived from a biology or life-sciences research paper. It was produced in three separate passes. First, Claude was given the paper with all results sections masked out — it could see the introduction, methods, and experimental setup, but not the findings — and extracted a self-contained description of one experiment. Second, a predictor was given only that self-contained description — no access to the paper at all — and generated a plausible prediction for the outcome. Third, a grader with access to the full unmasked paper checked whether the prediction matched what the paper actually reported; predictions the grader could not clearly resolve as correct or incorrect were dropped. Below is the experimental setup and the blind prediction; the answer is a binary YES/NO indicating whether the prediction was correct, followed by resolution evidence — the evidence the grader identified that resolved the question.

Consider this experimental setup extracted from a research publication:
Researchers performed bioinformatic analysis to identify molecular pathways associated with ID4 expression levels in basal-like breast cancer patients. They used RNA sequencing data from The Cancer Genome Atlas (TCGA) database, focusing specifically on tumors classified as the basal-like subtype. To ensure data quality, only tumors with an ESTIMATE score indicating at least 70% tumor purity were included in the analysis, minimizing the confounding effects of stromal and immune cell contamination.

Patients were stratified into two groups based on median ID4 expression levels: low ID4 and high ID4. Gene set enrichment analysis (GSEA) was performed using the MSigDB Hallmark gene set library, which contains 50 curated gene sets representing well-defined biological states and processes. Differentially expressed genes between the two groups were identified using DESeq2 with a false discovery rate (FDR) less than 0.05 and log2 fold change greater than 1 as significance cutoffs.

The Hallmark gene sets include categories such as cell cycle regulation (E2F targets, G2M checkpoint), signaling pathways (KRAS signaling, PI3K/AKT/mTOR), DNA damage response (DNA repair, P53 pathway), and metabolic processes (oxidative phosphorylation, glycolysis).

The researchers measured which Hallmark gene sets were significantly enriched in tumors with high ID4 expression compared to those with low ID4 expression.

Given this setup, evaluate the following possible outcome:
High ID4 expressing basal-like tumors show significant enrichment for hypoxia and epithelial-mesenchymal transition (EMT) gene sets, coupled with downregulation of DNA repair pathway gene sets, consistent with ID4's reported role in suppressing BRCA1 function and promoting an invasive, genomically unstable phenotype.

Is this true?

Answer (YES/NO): NO